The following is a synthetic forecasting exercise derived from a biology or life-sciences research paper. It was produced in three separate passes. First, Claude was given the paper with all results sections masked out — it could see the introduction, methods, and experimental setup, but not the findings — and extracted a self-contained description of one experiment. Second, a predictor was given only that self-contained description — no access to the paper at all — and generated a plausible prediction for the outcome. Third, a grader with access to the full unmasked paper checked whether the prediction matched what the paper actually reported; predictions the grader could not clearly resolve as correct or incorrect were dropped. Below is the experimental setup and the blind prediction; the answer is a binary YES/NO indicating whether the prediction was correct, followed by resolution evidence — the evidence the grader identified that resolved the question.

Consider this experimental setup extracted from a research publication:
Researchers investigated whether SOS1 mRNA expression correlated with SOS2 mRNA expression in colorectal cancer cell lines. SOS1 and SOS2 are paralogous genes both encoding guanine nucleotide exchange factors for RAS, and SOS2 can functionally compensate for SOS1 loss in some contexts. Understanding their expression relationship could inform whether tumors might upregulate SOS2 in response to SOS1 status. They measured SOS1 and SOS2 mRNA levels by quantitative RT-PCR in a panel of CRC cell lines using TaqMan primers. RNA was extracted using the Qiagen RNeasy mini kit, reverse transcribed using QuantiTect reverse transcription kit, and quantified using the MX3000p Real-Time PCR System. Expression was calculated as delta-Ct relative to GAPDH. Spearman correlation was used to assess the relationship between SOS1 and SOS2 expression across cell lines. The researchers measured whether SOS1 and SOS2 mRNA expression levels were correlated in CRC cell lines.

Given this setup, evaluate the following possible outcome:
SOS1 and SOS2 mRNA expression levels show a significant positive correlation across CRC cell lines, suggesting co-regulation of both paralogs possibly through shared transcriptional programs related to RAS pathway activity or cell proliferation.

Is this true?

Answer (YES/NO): YES